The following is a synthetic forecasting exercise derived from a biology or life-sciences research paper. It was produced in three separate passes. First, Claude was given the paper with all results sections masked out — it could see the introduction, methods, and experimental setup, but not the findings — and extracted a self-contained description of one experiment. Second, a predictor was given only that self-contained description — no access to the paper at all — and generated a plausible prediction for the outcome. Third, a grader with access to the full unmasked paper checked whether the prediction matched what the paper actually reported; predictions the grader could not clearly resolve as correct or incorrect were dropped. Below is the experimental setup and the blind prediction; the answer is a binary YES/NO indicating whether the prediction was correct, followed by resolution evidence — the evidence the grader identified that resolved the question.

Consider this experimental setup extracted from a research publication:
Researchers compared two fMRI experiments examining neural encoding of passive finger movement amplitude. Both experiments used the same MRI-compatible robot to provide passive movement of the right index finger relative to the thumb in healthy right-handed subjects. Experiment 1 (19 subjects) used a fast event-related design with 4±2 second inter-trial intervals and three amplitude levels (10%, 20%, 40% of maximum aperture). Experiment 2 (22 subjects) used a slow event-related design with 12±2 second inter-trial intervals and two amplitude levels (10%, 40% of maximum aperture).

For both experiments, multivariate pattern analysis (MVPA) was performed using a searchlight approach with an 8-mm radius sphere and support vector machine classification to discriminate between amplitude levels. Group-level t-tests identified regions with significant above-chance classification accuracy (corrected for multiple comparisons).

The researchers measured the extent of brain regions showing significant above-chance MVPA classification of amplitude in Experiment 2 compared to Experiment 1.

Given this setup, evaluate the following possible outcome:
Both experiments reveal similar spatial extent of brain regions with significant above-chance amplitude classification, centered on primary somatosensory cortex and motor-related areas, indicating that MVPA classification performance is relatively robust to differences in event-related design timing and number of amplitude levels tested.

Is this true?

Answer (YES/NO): NO